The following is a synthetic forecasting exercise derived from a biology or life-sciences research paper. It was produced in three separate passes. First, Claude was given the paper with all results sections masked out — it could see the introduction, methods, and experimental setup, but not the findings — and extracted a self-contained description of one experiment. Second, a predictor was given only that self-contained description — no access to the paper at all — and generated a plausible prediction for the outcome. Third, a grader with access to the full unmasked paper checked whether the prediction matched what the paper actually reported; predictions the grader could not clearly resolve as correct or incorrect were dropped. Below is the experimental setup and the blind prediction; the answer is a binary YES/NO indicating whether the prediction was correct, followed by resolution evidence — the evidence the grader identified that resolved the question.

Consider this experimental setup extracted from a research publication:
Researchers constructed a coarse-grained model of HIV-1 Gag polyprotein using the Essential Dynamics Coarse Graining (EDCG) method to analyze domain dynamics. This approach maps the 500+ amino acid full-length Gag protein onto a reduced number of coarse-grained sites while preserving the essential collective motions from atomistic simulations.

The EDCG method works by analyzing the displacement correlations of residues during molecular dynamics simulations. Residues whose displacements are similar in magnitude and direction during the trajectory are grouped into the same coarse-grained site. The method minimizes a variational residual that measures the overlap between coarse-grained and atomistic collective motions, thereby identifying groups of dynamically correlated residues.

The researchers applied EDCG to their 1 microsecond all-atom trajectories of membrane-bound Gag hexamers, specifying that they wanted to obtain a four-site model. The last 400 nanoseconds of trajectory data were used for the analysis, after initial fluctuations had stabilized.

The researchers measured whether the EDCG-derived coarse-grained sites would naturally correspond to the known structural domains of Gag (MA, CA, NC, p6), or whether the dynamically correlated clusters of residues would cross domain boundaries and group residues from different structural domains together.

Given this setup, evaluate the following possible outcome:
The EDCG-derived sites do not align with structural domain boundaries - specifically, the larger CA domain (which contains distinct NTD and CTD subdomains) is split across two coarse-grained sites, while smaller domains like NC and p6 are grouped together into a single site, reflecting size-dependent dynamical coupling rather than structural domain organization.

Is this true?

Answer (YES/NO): NO